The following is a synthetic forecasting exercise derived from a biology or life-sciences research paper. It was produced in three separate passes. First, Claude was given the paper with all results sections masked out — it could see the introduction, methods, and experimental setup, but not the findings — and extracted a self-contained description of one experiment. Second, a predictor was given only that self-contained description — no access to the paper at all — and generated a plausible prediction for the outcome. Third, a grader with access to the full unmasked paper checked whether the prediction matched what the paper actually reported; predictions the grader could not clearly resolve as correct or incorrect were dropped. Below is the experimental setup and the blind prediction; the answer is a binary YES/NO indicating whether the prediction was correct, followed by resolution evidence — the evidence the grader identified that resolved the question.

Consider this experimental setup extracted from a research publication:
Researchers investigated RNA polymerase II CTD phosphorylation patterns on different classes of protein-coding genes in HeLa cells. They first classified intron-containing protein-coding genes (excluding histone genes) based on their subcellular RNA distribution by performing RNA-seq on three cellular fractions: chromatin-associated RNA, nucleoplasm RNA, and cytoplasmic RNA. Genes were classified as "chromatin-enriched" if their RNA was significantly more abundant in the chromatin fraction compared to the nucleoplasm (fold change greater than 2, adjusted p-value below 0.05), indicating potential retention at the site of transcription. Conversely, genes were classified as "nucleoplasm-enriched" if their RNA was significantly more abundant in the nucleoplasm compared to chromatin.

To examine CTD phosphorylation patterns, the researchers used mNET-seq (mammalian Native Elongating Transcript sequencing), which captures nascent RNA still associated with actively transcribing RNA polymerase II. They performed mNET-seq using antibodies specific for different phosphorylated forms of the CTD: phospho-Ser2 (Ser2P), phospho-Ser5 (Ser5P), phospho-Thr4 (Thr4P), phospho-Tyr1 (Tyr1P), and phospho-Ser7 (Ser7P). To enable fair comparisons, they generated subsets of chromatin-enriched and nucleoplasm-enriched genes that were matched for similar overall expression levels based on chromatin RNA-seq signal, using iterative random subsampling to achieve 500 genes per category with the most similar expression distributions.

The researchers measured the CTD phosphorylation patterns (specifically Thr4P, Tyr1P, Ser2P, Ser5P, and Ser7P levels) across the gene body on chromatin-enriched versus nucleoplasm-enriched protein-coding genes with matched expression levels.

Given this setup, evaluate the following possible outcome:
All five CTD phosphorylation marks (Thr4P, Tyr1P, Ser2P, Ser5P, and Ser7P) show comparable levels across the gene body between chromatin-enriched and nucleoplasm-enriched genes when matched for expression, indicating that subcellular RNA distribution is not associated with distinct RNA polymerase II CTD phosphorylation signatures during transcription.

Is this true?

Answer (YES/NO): NO